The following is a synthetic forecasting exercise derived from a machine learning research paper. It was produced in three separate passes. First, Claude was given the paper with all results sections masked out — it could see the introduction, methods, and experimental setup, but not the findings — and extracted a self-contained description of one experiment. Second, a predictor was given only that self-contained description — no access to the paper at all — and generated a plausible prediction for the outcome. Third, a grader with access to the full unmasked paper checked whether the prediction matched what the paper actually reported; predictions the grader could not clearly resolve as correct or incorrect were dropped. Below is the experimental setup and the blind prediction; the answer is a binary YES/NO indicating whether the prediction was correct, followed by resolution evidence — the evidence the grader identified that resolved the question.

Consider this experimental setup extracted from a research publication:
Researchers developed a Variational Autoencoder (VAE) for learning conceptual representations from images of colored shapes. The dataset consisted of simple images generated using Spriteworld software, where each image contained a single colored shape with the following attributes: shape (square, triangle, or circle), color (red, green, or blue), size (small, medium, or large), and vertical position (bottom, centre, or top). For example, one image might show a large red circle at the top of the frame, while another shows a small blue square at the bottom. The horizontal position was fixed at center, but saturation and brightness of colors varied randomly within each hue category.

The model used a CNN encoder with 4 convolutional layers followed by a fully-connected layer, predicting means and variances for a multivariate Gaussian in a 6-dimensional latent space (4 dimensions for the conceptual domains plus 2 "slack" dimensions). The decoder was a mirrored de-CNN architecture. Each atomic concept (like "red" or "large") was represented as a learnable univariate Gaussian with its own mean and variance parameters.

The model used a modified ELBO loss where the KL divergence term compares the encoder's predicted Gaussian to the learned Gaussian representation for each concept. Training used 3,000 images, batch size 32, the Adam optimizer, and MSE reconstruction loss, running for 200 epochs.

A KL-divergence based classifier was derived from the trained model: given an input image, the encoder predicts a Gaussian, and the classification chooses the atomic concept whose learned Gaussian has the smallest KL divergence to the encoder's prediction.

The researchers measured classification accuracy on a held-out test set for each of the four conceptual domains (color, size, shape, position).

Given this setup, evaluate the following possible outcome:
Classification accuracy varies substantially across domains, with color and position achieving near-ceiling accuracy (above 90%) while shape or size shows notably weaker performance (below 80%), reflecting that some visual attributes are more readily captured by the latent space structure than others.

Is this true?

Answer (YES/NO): NO